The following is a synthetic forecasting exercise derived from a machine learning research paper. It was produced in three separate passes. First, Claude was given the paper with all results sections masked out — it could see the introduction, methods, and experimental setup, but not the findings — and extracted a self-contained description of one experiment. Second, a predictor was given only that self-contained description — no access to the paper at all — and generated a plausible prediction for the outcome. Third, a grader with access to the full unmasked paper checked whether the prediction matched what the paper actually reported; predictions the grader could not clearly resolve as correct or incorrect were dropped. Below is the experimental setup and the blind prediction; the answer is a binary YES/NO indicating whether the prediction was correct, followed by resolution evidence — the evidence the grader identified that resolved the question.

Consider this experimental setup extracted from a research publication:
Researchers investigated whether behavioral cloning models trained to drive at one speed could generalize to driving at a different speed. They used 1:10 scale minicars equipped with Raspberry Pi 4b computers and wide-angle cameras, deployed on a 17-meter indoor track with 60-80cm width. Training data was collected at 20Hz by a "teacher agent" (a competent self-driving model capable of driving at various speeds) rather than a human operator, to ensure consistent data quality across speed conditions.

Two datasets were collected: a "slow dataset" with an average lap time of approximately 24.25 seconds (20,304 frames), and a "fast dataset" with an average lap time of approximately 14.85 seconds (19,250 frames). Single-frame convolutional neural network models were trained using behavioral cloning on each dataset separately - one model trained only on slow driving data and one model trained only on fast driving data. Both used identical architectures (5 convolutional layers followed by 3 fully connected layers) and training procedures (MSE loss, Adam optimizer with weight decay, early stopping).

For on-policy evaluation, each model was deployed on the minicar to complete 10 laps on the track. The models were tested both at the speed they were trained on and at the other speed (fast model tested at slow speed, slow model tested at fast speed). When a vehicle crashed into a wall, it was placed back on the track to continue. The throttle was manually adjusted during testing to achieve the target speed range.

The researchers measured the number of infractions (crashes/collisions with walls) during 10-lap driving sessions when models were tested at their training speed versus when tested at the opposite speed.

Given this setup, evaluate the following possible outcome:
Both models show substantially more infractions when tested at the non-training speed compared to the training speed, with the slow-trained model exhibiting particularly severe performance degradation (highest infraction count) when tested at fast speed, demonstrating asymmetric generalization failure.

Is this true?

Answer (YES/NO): NO